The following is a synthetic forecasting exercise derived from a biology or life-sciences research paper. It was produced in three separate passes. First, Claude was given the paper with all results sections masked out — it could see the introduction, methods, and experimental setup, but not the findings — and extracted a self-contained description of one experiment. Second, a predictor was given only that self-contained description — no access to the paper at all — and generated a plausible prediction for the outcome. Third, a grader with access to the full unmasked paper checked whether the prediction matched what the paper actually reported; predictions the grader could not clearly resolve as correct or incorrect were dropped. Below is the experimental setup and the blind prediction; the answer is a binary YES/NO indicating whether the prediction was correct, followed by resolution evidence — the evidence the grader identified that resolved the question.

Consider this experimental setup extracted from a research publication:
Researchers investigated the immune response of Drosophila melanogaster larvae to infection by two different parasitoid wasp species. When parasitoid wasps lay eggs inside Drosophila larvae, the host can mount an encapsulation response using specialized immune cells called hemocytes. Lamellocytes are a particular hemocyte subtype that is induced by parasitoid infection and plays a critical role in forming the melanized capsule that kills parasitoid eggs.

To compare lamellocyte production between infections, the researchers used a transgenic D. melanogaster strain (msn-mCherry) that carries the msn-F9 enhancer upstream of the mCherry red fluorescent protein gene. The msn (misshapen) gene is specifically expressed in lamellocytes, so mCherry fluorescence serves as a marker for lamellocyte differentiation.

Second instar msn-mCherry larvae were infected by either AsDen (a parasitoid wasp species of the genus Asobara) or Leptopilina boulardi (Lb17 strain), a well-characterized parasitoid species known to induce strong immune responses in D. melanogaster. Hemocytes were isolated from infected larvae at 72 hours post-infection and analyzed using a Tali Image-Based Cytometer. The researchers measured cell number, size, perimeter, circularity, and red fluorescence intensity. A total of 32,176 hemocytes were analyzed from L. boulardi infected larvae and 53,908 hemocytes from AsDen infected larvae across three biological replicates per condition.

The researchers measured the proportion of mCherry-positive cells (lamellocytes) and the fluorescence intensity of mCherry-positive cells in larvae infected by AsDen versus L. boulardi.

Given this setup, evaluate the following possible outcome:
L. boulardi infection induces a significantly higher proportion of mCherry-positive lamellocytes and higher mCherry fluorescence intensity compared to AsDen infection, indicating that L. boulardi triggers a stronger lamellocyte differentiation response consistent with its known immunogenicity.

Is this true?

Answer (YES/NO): YES